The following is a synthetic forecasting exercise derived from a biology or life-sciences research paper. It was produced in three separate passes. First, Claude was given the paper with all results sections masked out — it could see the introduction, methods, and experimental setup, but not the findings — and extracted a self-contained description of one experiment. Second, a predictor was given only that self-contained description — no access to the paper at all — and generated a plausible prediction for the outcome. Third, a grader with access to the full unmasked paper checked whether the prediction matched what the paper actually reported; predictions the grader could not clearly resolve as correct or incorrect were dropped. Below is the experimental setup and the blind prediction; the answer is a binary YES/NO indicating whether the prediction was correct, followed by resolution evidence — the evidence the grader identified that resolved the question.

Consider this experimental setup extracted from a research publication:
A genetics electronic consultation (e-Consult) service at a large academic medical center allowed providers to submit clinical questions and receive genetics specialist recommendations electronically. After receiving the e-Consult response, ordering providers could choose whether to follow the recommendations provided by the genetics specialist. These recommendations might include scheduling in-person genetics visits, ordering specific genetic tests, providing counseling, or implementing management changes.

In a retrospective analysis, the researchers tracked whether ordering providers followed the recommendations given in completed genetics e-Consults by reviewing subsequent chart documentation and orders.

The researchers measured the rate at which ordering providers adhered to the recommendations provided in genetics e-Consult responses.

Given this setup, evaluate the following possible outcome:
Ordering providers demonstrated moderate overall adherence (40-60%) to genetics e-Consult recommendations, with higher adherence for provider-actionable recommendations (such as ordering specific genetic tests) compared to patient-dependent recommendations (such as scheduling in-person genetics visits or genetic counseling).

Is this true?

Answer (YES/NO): NO